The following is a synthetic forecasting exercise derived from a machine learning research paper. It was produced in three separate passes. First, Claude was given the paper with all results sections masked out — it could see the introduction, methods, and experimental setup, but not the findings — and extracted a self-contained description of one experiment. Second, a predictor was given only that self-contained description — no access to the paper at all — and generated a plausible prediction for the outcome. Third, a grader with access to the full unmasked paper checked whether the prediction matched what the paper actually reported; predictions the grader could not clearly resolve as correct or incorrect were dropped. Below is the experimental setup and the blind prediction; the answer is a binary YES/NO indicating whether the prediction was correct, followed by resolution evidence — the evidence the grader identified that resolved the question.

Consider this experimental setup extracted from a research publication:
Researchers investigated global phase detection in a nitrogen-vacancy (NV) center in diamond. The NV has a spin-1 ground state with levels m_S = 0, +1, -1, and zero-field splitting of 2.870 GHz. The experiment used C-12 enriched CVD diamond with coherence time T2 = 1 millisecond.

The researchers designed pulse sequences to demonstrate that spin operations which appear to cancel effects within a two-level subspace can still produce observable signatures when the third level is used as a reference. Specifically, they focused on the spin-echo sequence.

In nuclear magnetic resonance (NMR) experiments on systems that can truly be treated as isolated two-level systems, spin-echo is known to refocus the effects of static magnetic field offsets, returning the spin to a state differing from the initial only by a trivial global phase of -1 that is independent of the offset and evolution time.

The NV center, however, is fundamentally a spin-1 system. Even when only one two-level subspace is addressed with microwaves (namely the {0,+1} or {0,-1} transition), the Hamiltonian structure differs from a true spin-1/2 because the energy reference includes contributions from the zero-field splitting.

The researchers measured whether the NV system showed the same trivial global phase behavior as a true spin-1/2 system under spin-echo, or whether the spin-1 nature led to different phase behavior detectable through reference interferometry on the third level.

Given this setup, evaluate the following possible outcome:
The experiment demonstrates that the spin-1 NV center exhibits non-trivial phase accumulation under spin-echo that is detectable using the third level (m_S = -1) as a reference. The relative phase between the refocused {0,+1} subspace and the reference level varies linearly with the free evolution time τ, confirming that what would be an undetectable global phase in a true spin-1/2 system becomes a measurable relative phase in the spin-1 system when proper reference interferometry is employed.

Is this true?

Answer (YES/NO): YES